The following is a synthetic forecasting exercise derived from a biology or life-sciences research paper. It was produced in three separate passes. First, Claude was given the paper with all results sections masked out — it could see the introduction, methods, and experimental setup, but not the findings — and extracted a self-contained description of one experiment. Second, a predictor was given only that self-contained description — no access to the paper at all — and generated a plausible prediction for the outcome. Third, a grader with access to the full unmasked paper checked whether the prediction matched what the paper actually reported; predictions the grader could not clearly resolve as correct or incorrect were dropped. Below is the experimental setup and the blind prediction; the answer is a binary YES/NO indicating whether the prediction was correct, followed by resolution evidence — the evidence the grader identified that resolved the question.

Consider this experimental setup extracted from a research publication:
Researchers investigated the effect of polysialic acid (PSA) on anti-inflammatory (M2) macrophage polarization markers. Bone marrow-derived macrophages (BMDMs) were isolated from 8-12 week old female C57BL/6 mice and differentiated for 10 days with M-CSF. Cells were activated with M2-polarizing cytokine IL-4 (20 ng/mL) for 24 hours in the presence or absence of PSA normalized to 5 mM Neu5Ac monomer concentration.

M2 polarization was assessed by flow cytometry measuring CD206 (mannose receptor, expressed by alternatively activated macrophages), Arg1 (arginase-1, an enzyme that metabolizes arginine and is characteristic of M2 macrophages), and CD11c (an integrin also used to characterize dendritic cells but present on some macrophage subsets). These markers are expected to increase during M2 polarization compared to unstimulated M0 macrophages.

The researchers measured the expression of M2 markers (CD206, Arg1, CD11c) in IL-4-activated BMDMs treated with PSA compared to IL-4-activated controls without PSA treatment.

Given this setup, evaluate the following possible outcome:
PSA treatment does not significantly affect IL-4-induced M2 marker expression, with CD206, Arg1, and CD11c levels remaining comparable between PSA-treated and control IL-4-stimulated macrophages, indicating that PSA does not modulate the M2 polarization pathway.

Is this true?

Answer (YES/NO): YES